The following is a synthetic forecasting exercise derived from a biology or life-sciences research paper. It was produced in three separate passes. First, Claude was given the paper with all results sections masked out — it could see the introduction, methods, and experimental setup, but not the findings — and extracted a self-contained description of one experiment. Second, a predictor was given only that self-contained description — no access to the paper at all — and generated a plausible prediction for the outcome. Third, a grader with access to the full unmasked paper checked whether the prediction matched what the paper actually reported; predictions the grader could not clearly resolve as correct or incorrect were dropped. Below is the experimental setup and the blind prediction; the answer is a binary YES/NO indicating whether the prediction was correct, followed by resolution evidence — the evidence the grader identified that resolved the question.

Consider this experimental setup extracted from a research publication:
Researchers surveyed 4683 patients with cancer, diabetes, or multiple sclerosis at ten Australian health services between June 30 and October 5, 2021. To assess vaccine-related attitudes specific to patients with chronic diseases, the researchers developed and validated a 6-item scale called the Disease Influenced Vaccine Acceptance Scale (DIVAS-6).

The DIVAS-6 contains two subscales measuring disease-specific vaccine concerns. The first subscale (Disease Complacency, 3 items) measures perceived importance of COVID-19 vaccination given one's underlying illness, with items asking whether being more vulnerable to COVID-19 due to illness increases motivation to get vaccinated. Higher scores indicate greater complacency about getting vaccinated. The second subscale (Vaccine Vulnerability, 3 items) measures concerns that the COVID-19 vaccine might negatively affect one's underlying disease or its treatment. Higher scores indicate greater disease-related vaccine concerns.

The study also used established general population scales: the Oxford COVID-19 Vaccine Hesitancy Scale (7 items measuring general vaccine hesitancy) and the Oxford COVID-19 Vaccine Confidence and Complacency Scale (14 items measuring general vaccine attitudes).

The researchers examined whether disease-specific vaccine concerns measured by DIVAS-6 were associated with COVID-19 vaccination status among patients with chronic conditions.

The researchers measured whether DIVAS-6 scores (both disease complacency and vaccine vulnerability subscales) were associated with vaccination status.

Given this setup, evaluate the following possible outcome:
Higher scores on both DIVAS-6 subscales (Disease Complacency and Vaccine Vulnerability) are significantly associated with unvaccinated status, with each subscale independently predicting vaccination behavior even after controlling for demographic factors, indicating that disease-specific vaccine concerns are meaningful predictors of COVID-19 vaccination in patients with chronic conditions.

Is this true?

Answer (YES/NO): YES